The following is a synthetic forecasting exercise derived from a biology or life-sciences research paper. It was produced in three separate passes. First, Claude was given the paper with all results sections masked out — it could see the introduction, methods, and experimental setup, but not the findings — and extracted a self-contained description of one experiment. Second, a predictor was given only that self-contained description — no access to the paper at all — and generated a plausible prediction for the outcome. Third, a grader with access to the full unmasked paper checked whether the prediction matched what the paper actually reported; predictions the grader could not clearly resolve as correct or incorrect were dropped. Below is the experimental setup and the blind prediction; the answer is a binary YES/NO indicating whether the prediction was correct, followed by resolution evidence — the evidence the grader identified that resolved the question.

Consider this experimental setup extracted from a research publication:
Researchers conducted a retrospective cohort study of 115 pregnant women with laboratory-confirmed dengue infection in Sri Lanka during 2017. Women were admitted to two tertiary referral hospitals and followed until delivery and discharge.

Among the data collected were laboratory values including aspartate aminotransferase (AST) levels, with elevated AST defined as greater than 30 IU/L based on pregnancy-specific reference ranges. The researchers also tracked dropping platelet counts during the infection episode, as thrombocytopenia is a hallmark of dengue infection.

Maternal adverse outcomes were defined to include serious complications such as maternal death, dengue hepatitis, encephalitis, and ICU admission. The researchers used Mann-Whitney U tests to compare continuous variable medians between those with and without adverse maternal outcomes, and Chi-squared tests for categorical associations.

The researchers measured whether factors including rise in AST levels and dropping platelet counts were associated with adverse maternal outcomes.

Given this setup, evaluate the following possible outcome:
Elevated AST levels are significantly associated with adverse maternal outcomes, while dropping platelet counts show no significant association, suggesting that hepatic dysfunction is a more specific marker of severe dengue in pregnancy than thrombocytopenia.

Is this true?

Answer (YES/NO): NO